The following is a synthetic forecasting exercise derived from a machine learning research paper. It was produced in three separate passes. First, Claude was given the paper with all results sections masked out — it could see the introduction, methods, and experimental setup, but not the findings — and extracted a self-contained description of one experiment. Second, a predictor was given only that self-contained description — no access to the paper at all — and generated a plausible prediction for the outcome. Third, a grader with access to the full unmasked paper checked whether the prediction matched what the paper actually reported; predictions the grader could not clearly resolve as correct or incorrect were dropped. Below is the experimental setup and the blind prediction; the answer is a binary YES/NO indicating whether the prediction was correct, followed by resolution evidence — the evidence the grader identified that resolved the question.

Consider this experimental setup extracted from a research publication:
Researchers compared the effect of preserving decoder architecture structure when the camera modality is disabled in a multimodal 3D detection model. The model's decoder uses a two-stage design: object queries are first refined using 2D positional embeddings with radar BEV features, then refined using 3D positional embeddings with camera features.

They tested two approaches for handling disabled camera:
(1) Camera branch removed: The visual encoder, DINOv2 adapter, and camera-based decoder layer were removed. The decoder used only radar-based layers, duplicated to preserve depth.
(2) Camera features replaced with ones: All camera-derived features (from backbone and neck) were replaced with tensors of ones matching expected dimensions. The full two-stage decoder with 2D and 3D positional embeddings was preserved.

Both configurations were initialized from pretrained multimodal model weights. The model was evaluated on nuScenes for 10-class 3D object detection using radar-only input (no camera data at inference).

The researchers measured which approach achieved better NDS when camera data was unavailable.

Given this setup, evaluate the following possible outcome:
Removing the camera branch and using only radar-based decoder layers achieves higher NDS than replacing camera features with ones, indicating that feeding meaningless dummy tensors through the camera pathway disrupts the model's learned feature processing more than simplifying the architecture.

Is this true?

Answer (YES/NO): NO